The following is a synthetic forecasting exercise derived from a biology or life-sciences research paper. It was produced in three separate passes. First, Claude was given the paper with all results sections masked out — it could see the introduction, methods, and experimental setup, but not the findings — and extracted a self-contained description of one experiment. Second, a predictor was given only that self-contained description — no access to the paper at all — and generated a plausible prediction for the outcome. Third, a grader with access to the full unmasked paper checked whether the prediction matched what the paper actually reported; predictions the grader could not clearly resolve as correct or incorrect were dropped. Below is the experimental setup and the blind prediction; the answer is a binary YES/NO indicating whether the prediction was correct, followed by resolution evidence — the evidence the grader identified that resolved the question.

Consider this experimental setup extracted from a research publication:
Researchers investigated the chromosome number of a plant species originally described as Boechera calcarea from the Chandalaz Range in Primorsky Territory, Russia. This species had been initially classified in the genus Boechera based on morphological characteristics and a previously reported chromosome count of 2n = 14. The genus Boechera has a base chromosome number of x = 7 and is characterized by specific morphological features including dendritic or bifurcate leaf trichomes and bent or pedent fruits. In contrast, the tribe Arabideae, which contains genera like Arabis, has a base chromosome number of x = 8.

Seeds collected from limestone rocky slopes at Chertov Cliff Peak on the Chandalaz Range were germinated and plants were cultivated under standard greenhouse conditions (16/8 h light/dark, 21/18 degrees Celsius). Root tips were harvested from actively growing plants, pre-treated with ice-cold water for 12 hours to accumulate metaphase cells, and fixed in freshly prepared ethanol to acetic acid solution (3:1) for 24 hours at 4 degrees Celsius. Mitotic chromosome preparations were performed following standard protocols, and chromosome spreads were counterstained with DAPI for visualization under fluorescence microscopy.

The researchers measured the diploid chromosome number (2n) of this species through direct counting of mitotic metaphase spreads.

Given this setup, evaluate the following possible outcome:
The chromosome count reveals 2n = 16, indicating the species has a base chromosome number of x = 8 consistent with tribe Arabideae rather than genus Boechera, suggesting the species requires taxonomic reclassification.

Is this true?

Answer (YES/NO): YES